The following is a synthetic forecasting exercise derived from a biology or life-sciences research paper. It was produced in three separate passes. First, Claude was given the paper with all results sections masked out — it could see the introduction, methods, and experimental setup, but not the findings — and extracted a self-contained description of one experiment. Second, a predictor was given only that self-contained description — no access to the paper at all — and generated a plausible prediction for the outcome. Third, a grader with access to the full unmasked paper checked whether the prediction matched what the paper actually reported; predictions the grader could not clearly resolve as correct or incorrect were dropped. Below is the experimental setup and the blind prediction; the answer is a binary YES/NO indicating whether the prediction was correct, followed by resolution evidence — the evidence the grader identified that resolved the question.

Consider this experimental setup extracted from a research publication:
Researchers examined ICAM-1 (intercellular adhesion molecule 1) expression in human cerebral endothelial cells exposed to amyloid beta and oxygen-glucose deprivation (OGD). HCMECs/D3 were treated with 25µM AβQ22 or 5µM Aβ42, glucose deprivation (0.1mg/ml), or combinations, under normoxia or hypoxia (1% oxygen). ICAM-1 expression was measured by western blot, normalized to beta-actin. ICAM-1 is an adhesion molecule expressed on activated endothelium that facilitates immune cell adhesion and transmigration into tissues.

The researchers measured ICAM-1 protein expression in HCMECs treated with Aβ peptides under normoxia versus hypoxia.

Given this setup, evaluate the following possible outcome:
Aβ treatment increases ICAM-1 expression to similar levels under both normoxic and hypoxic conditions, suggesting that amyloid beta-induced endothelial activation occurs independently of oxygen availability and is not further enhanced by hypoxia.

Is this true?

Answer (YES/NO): NO